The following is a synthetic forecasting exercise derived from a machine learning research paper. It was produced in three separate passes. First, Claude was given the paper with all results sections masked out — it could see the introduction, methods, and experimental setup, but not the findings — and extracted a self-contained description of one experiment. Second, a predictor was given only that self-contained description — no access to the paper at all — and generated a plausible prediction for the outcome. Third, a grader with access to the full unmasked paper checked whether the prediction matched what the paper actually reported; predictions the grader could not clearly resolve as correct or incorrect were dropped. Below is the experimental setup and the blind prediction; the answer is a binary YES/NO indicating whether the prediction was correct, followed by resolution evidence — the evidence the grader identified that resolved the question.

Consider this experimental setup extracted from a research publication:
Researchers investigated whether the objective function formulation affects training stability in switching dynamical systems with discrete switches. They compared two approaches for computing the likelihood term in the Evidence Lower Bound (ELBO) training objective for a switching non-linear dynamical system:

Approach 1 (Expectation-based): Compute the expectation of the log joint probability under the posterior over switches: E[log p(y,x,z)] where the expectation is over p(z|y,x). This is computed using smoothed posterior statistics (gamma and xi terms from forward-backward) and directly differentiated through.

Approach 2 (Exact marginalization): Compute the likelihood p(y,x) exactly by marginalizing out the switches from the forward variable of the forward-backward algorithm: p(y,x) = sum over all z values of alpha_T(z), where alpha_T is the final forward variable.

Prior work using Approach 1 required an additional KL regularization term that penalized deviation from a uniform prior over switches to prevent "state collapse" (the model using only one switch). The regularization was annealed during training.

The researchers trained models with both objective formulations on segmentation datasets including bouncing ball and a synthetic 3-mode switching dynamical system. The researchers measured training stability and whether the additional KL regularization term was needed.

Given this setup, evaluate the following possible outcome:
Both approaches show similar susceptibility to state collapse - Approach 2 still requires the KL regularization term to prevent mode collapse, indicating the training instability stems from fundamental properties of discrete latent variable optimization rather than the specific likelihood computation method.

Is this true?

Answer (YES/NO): NO